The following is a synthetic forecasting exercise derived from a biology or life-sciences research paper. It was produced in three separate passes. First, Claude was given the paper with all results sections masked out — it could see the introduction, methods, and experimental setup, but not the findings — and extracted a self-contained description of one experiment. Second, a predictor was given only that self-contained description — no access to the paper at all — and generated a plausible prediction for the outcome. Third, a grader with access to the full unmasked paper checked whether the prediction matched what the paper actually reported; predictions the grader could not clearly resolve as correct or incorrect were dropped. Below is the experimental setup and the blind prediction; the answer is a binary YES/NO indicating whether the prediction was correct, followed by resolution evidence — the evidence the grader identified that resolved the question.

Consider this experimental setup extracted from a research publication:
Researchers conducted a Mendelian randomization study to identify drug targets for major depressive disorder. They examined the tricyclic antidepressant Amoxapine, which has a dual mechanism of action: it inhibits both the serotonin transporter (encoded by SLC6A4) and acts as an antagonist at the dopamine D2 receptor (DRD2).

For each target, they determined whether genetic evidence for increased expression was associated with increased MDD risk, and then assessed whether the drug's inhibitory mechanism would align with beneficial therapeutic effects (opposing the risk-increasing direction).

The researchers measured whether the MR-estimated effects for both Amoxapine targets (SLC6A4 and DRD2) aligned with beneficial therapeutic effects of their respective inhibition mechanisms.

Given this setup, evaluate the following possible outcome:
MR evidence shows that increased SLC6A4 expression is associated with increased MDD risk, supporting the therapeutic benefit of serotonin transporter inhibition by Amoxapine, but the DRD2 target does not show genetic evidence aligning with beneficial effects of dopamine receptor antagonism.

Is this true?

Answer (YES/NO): NO